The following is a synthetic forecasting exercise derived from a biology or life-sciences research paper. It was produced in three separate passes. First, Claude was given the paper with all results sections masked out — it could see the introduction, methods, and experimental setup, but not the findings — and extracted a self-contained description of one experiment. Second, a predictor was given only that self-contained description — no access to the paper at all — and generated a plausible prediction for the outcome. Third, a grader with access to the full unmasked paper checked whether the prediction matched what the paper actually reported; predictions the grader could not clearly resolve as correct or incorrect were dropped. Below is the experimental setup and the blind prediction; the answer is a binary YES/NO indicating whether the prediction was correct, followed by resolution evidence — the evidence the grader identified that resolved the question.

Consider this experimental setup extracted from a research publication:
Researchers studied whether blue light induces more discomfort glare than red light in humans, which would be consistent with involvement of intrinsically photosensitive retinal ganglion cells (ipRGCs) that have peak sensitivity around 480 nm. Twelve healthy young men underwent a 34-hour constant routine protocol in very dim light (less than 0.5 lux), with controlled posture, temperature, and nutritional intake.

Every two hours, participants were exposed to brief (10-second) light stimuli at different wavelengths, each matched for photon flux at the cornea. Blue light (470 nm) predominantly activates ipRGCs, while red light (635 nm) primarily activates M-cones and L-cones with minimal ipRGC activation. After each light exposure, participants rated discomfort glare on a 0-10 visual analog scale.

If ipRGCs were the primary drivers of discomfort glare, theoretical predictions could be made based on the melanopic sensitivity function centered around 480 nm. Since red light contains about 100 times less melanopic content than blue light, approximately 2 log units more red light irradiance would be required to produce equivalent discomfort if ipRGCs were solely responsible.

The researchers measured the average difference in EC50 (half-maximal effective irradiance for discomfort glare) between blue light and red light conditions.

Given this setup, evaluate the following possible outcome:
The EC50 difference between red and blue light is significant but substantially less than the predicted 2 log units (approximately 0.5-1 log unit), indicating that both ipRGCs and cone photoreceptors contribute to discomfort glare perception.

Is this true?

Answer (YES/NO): NO